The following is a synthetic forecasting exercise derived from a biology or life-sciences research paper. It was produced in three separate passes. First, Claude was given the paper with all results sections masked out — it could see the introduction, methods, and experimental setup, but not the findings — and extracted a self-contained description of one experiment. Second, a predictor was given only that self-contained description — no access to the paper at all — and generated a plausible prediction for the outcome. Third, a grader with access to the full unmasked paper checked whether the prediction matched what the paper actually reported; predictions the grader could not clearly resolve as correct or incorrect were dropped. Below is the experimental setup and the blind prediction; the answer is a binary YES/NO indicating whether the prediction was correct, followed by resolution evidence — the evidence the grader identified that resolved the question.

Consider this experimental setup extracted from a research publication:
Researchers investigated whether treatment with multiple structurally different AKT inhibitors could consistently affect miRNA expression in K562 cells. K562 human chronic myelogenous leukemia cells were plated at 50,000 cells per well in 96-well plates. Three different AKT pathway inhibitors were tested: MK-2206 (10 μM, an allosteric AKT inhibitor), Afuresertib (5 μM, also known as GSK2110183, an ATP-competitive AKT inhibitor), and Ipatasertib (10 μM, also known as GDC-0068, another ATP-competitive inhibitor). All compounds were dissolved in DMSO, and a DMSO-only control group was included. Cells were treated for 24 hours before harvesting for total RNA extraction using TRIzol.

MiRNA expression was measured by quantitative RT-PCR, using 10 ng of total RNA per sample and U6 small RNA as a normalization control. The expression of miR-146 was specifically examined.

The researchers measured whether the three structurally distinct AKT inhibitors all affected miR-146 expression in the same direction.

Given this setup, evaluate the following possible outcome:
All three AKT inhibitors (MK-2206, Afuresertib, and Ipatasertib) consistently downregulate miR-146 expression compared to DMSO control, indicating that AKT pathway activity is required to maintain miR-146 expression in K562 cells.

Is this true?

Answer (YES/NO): NO